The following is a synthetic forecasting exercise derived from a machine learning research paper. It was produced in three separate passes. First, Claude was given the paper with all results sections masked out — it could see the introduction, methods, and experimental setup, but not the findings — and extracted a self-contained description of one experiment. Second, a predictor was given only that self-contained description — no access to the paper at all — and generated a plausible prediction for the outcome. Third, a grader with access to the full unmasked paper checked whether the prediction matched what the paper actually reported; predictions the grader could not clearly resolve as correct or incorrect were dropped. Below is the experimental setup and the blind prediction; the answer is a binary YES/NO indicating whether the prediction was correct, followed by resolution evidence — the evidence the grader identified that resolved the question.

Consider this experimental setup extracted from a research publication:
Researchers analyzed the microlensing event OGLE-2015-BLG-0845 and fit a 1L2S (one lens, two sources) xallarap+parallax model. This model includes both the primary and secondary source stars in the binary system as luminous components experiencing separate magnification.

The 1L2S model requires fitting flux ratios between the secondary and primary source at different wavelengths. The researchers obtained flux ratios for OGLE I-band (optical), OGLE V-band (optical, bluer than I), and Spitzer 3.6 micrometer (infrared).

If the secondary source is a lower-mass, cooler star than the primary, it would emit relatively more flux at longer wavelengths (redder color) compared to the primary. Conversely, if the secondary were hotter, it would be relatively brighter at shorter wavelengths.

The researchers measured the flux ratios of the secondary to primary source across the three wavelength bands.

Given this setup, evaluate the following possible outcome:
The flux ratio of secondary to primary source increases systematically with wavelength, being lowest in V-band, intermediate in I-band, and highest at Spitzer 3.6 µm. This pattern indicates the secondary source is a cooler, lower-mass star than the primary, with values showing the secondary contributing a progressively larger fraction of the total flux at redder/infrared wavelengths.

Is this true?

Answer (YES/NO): NO